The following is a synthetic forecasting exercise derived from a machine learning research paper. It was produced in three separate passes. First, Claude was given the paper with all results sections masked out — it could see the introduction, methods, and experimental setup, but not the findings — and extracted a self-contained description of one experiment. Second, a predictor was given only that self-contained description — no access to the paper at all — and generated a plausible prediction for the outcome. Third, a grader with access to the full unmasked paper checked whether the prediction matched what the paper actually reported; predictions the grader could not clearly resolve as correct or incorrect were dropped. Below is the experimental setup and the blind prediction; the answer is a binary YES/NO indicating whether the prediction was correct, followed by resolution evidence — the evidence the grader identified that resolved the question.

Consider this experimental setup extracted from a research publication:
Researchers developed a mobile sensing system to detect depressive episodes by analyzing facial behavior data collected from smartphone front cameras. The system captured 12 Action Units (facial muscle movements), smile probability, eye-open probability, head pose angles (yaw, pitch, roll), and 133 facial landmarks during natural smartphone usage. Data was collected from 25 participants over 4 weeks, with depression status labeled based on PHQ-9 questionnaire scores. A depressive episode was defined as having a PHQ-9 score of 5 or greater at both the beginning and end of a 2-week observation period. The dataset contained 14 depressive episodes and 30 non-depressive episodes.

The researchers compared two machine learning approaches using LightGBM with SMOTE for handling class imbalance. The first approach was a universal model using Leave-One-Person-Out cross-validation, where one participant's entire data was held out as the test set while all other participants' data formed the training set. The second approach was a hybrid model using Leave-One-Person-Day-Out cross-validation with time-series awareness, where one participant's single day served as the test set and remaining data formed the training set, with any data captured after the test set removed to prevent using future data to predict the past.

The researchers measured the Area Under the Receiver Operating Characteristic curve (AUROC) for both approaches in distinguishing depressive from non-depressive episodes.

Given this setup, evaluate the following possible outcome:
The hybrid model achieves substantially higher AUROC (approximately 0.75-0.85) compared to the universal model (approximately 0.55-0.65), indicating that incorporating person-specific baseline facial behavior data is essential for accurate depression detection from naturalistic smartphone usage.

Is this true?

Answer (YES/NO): NO